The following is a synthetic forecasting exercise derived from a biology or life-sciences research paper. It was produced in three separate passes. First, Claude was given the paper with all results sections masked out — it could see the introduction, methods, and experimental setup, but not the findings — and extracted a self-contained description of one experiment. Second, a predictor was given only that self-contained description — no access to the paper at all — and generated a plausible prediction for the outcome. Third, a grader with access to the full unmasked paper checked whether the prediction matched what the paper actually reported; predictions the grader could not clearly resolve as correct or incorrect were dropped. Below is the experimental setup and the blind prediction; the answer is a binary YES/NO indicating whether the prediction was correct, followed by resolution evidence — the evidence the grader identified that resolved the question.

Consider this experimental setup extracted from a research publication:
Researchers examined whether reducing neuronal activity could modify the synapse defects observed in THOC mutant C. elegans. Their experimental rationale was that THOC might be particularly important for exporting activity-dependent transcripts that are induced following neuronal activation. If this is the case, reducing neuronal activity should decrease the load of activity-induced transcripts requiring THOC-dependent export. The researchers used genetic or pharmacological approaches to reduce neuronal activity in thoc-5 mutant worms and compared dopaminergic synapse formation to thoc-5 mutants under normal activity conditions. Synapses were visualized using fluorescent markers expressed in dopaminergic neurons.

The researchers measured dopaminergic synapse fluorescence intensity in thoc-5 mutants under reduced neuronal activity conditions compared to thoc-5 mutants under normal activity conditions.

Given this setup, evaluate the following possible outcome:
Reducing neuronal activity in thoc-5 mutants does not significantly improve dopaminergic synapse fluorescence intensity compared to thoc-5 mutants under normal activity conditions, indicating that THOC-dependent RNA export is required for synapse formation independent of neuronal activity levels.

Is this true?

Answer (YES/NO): NO